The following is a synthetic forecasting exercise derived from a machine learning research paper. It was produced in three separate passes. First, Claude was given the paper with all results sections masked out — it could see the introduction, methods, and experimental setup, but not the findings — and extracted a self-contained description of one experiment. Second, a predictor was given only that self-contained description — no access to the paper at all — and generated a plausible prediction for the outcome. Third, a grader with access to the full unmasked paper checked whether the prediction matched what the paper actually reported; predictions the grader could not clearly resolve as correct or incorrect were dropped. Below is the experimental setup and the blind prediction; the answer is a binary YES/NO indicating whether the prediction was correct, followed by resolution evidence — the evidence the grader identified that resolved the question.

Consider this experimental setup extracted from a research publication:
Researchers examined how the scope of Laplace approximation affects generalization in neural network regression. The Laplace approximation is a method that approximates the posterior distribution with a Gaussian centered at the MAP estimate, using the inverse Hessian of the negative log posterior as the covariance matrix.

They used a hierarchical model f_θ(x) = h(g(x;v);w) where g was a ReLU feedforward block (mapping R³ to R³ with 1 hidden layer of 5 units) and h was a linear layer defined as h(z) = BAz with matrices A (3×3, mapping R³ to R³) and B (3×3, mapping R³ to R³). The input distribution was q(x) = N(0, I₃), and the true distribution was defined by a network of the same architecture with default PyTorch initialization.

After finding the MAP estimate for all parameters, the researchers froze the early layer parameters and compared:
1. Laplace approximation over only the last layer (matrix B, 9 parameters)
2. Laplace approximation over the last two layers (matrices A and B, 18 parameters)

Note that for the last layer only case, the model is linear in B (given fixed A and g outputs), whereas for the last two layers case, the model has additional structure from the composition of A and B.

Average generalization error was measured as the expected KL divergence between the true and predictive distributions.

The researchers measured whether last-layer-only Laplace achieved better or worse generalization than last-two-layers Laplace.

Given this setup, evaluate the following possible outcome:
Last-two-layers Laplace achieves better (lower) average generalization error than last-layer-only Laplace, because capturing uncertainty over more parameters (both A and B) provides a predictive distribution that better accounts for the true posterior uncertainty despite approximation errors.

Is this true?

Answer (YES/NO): NO